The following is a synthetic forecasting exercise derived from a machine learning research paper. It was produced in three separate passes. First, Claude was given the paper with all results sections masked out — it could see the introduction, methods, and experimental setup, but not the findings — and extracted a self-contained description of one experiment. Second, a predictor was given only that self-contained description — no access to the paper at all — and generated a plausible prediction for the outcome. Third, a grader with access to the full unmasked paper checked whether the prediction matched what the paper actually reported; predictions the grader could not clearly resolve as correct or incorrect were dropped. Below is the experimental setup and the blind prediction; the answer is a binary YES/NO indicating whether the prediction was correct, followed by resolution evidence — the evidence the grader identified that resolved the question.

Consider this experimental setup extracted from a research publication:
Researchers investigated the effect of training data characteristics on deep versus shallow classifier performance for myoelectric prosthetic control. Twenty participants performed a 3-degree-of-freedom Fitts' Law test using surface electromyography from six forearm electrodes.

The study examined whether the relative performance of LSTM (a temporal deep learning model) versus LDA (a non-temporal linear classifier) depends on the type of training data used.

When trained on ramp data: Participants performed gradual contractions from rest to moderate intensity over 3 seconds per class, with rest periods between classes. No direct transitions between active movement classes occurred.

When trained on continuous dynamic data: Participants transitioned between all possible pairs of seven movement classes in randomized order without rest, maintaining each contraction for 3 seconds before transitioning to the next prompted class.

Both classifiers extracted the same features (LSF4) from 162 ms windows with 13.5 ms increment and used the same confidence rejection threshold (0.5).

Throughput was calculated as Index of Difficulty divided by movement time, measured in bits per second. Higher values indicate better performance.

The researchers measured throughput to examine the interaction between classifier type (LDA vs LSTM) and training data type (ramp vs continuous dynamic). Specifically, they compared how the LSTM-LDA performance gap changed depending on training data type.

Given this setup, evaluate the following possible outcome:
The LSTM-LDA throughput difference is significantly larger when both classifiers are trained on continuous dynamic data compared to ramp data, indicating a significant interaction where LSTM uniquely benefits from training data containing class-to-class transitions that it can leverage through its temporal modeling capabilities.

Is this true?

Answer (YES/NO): YES